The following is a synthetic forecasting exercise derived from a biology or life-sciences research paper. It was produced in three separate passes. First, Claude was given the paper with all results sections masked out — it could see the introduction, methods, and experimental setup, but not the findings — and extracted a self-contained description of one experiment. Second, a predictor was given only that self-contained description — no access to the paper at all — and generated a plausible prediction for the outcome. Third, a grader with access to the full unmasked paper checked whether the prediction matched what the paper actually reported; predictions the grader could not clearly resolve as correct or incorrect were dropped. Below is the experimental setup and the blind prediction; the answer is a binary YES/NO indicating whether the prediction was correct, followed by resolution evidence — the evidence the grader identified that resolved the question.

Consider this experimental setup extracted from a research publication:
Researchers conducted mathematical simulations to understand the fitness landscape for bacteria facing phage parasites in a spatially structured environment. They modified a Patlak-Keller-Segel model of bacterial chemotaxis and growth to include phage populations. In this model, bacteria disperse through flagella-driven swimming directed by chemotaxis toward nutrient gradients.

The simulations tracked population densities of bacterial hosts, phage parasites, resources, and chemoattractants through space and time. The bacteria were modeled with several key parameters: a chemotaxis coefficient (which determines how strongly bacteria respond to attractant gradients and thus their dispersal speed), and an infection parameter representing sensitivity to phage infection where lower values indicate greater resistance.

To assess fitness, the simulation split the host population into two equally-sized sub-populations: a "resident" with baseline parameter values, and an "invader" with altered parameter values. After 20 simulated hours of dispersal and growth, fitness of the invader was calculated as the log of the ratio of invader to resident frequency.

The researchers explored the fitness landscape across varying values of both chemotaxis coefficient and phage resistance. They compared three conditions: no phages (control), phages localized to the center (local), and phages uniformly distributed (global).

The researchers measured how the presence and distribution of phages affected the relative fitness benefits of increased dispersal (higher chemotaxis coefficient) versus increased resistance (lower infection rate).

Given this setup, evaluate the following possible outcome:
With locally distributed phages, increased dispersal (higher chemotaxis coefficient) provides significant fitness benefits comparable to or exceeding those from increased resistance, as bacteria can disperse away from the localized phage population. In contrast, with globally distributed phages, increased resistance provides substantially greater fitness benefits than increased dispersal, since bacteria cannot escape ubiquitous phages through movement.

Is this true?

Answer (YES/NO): NO